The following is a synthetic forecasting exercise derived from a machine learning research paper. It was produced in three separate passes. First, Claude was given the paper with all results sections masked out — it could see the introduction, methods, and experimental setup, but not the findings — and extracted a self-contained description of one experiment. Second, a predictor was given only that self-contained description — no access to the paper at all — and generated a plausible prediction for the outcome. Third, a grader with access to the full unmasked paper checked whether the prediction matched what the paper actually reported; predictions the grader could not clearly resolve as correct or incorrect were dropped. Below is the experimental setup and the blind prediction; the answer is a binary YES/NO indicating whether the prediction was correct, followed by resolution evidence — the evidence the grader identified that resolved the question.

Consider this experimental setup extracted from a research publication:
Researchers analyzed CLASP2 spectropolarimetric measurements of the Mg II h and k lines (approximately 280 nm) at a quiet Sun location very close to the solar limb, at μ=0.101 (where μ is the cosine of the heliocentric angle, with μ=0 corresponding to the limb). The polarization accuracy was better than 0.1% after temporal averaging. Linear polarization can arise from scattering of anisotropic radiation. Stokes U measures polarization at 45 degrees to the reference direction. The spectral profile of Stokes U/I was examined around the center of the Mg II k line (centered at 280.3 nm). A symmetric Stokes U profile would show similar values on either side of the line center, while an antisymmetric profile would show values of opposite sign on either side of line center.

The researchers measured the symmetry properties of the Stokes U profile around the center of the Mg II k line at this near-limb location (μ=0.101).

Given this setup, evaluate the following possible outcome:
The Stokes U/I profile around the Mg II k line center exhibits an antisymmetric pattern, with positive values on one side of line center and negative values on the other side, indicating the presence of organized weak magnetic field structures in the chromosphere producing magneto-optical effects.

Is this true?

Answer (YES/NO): NO